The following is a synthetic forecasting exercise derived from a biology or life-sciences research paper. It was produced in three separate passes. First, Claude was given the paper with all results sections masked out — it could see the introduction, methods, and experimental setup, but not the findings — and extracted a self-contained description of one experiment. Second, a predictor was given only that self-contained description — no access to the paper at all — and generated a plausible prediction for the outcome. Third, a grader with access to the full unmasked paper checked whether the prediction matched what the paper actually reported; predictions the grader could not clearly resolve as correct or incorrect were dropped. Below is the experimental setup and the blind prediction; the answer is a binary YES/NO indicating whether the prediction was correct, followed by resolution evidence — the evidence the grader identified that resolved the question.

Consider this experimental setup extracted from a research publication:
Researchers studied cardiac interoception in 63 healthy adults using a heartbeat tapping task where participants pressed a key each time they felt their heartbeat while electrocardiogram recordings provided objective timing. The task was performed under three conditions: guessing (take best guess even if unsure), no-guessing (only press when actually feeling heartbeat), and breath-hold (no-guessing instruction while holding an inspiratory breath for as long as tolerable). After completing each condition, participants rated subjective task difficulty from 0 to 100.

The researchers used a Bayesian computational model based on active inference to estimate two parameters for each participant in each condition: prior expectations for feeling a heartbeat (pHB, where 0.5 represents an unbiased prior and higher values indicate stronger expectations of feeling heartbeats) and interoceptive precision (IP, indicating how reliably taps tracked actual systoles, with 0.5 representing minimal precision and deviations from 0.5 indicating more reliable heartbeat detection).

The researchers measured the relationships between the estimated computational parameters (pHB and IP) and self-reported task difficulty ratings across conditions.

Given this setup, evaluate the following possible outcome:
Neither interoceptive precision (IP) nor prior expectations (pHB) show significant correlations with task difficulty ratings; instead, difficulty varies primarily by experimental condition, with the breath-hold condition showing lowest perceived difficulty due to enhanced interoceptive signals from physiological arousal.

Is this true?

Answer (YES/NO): NO